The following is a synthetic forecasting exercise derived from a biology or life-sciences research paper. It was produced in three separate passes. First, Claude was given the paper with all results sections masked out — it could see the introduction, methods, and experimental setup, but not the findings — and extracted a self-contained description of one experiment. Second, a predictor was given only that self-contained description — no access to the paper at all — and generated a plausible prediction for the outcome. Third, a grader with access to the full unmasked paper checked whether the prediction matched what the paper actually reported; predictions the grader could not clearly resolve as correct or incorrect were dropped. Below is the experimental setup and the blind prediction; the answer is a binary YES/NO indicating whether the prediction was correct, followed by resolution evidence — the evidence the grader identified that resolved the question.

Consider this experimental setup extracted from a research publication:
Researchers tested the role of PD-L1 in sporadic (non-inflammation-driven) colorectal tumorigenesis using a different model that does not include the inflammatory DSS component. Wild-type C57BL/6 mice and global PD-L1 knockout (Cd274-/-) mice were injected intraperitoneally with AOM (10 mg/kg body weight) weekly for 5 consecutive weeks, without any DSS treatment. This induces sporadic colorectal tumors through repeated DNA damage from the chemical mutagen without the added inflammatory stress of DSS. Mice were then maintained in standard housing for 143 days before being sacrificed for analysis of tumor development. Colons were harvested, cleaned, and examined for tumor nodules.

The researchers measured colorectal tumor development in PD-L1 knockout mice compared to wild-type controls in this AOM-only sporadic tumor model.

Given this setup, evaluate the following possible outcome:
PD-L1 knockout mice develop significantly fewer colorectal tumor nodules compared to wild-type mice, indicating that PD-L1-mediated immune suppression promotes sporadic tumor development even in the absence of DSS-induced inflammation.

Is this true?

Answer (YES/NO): NO